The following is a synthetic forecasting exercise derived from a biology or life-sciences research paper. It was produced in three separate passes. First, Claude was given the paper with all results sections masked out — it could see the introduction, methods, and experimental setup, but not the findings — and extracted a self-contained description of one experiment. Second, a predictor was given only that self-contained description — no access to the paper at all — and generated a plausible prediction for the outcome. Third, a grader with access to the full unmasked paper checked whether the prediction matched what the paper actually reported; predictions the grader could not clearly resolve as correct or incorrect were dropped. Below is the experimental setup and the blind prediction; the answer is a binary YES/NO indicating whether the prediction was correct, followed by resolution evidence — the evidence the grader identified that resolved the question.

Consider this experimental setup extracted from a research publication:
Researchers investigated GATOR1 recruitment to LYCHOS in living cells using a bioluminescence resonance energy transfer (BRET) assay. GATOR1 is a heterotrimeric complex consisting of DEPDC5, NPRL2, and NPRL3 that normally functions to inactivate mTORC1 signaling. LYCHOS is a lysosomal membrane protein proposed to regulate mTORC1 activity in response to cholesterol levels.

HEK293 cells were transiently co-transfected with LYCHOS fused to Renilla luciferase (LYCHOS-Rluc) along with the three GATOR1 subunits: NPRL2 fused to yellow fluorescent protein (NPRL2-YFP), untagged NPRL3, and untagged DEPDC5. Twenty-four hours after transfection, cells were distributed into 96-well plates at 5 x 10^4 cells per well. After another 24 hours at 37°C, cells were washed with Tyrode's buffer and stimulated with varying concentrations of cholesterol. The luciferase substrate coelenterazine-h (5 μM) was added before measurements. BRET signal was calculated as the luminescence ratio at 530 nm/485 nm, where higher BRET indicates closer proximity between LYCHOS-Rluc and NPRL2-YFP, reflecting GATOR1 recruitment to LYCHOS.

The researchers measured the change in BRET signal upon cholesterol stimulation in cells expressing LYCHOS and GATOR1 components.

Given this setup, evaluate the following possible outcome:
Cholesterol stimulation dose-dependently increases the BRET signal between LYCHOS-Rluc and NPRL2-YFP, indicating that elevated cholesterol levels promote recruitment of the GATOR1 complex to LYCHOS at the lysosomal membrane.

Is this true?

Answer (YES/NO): YES